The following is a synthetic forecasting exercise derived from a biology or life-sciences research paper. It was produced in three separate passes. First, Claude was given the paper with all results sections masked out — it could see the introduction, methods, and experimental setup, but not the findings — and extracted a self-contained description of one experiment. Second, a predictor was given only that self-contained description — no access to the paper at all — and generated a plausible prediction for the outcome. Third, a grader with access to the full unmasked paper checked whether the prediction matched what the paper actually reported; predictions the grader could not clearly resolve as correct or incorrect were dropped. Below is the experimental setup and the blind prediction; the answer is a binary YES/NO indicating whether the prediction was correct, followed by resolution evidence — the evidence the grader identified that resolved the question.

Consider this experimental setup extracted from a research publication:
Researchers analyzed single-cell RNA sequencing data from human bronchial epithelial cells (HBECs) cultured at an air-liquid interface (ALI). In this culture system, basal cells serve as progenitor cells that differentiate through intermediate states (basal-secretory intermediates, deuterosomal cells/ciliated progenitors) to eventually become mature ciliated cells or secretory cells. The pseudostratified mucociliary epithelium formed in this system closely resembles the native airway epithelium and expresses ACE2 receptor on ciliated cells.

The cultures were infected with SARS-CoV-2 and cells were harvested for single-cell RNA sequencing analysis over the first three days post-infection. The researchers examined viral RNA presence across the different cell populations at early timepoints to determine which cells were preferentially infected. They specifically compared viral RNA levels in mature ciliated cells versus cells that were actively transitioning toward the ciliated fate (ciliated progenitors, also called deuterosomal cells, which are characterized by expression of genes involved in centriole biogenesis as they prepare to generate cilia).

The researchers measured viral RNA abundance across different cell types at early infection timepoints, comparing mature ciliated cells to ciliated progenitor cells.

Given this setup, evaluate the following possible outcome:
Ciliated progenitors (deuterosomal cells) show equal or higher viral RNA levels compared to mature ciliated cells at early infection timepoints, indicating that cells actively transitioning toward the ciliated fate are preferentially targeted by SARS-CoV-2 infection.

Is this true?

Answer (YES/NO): YES